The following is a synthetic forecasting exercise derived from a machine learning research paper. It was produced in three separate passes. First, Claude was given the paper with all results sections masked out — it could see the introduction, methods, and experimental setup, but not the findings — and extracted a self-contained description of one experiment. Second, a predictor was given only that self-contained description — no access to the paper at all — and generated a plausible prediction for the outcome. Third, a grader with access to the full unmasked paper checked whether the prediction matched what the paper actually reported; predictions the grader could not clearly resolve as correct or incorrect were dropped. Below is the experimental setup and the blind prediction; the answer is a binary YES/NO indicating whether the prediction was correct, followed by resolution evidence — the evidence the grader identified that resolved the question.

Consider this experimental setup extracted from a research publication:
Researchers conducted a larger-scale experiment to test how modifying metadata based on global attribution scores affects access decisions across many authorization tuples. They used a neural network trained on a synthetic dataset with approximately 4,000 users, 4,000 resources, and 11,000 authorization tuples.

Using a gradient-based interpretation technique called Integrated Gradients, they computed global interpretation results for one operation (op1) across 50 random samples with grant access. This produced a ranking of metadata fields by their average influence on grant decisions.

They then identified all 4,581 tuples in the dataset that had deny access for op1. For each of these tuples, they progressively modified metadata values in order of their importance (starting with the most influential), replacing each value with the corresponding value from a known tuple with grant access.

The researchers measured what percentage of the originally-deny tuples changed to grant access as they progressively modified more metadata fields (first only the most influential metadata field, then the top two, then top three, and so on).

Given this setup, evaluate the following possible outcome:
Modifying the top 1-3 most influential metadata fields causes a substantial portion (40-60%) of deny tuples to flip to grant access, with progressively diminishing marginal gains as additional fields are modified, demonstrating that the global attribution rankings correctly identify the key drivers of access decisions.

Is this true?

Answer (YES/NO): NO